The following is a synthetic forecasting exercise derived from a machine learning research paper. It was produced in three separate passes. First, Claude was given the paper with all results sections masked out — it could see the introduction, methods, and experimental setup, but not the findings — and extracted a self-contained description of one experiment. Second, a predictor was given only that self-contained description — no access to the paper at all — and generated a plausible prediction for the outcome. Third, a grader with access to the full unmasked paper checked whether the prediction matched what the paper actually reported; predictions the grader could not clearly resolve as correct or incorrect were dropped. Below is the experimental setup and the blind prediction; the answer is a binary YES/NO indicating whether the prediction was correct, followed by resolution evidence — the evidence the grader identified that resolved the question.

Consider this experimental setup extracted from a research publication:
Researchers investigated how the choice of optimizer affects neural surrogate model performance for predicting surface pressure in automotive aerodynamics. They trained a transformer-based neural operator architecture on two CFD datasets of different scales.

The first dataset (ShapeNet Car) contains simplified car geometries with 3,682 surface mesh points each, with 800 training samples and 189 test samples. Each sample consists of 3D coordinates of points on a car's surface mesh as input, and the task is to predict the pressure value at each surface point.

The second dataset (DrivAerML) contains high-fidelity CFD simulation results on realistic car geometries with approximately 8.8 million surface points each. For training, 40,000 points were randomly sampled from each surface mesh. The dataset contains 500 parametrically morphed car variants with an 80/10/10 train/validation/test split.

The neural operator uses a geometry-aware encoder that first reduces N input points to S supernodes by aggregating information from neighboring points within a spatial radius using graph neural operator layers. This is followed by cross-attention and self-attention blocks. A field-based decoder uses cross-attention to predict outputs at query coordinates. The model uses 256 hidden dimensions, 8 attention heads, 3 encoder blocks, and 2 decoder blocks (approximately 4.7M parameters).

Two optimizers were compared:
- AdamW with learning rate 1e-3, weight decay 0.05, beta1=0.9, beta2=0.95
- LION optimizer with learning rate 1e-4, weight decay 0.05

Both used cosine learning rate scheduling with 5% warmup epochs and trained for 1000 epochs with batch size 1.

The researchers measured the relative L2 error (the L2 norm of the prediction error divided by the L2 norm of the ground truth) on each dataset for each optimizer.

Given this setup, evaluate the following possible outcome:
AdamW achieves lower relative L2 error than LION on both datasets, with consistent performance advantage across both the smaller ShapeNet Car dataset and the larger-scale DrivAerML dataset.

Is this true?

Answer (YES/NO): NO